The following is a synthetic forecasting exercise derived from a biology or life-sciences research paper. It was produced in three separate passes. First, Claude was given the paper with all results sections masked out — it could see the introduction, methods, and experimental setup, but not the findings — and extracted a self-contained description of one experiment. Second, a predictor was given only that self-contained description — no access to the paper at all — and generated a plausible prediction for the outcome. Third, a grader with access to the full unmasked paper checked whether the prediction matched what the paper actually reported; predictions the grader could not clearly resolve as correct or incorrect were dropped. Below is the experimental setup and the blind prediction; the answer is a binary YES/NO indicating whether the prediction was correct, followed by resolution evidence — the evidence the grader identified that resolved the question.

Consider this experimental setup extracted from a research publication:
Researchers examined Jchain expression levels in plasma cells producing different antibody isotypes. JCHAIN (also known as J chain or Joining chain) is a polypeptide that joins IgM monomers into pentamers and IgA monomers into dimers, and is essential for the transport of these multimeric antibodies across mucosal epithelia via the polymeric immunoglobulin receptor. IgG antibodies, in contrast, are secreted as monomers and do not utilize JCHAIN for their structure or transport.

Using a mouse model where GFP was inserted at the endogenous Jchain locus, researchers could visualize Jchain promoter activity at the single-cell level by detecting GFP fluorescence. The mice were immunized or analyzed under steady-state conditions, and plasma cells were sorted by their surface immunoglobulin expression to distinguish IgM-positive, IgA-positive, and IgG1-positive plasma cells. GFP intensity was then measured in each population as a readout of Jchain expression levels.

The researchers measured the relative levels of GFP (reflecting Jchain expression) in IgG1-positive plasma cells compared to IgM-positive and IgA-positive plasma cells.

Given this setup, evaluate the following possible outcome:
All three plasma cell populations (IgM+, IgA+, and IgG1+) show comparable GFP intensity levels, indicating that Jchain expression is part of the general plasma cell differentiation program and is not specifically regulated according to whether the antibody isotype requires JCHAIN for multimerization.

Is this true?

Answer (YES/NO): YES